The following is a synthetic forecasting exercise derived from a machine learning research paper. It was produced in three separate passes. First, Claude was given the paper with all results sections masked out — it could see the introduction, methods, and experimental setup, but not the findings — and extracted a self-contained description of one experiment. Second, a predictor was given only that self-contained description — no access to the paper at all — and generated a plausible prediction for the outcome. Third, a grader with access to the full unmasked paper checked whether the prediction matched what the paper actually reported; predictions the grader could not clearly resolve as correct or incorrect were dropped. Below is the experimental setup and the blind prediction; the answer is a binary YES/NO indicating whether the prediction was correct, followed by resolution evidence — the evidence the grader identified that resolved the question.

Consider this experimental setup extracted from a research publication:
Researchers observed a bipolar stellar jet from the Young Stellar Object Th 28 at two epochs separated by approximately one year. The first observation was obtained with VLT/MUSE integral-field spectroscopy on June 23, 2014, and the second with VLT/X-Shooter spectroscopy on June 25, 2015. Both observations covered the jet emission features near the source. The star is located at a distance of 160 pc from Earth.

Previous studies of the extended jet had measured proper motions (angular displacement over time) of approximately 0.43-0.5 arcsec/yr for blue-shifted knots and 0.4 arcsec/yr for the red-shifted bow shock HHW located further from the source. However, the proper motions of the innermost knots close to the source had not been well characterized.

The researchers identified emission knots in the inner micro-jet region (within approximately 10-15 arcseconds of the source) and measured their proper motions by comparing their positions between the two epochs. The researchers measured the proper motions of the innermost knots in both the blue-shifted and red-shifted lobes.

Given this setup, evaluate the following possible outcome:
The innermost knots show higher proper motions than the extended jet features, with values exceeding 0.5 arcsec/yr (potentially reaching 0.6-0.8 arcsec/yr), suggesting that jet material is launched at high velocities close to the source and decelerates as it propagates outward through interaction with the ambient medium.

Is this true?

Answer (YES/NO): NO